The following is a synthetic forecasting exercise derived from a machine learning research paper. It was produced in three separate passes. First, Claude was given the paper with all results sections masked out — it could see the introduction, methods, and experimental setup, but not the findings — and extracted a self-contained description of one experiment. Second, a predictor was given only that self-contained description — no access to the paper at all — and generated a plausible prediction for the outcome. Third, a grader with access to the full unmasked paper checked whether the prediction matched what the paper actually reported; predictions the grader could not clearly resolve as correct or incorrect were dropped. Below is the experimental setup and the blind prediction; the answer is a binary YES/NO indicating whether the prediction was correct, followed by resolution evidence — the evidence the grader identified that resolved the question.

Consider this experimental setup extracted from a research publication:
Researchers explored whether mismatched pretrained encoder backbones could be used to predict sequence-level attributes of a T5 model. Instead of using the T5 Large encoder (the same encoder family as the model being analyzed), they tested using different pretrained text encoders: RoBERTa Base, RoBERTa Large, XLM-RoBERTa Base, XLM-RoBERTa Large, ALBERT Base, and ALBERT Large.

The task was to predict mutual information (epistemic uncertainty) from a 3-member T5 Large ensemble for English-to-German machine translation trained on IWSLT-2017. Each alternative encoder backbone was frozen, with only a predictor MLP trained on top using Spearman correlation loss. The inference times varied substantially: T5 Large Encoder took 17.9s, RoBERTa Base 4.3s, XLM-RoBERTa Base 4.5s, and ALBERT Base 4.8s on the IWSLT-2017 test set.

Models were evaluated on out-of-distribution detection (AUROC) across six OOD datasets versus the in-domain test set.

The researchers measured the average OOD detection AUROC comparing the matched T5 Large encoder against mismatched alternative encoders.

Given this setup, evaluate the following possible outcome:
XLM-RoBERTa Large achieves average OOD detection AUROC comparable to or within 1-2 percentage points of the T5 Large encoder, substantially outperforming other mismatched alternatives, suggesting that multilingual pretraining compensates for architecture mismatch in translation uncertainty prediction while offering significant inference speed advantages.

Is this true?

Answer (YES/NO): NO